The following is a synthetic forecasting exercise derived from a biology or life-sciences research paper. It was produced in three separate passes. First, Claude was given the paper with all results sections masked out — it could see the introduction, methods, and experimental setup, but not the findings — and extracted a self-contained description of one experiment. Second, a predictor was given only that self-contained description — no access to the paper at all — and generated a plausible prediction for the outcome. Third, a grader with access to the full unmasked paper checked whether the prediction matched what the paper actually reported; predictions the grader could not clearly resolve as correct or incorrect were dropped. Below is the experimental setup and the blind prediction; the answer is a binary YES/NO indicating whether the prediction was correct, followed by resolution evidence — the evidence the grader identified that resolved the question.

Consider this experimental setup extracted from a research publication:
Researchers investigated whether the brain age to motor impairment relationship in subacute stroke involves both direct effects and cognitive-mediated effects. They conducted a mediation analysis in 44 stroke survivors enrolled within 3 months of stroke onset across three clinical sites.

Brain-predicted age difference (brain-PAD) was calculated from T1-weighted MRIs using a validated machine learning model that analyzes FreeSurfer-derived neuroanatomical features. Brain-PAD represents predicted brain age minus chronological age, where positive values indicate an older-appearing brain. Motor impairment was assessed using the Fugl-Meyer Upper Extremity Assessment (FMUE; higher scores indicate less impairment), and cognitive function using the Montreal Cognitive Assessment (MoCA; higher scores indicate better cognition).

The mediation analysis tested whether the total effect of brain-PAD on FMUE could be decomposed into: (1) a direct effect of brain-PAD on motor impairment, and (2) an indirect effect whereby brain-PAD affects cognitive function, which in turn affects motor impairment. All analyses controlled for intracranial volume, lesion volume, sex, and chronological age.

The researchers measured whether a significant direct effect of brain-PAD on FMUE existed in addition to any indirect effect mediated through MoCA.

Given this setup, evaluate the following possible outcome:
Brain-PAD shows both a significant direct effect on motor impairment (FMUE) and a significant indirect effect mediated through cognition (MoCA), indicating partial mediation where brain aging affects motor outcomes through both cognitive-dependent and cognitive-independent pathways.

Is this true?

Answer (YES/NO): NO